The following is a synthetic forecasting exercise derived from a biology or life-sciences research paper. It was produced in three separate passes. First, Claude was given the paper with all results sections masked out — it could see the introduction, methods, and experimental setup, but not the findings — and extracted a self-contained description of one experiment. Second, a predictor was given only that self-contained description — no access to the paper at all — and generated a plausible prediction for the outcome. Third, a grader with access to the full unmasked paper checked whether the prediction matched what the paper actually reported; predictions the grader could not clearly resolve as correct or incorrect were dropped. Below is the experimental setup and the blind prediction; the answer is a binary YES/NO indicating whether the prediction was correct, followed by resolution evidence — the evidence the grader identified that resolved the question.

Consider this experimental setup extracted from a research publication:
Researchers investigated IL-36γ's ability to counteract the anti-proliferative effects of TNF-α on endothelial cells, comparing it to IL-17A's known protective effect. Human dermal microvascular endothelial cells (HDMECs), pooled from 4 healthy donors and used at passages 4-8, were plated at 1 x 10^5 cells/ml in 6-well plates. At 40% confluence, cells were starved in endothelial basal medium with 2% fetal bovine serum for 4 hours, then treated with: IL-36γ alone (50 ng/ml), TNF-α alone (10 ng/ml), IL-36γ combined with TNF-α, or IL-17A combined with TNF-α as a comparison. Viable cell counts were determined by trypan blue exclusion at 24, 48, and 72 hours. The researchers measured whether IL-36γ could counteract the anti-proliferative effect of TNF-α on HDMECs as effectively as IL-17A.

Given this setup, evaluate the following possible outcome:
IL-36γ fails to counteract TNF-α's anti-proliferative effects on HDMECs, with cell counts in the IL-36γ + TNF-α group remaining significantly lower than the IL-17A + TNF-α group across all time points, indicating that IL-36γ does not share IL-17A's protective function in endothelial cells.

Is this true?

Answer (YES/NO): NO